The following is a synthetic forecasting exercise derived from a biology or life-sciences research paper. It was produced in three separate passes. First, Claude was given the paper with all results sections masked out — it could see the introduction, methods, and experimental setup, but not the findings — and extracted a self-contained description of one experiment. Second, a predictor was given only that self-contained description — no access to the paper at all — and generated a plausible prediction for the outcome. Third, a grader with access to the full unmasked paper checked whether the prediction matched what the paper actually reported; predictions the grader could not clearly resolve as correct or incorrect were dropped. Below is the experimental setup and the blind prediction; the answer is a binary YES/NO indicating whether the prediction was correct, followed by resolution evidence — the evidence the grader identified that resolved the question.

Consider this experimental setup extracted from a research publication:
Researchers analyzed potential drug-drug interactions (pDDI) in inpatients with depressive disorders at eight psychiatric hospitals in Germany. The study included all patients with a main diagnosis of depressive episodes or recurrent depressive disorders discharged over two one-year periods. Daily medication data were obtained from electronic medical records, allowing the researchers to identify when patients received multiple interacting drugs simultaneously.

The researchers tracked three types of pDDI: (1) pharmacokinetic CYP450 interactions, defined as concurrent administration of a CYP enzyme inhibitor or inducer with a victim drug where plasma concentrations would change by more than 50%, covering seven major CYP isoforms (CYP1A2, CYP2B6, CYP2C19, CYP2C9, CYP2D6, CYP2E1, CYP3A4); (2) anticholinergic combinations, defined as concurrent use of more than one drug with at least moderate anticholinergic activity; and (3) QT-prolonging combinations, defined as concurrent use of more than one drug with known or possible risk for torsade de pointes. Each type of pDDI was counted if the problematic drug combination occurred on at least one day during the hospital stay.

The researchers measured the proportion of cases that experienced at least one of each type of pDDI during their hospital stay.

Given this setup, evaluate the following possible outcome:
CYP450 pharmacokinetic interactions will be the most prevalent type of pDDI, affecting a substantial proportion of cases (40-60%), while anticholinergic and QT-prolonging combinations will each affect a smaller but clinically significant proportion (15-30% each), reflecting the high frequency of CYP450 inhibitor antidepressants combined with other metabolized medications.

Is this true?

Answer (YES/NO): NO